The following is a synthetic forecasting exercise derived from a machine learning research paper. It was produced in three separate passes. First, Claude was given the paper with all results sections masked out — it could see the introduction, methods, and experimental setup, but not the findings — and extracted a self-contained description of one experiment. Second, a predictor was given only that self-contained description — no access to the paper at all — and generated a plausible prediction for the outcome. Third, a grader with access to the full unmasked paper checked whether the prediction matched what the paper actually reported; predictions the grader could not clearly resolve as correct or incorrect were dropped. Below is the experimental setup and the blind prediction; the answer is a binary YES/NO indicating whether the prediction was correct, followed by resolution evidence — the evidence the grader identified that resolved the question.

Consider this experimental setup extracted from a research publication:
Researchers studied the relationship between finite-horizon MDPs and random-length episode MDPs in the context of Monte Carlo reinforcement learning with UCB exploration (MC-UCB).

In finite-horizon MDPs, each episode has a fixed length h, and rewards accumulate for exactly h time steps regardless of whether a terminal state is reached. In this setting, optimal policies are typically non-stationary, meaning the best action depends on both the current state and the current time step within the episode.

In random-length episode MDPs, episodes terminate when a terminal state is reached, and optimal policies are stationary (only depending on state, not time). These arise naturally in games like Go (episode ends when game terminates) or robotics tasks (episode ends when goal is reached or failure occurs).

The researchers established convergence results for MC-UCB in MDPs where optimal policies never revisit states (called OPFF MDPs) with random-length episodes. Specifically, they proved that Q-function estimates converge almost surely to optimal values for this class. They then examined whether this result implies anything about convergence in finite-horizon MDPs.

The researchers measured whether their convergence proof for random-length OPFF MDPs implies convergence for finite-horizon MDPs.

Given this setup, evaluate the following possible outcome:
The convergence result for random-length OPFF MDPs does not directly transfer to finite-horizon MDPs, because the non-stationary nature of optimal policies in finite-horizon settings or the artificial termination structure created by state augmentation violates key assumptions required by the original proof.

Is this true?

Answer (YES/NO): NO